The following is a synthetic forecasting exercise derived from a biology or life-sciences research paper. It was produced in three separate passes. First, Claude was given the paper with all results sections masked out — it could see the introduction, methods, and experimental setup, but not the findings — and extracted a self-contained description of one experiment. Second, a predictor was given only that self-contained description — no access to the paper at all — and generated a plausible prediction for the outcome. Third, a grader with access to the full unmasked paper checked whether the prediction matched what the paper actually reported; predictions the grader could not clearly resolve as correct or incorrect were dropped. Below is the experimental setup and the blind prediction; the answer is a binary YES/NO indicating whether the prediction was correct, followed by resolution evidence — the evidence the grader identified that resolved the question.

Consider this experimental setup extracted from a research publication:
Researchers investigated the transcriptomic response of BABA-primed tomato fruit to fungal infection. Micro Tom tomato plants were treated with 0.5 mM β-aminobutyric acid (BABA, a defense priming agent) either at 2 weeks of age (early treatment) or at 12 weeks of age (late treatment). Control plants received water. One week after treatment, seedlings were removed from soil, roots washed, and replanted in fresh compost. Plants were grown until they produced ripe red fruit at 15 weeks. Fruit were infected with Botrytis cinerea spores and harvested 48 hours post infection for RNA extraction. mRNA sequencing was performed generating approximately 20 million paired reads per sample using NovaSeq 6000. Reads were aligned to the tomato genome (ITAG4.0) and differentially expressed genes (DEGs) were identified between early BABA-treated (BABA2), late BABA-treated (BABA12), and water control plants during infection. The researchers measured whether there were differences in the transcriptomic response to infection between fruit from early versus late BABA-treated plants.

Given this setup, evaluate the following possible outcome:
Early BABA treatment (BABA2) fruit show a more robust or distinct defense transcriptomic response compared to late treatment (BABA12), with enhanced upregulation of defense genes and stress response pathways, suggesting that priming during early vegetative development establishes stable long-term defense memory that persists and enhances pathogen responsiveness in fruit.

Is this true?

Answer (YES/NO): NO